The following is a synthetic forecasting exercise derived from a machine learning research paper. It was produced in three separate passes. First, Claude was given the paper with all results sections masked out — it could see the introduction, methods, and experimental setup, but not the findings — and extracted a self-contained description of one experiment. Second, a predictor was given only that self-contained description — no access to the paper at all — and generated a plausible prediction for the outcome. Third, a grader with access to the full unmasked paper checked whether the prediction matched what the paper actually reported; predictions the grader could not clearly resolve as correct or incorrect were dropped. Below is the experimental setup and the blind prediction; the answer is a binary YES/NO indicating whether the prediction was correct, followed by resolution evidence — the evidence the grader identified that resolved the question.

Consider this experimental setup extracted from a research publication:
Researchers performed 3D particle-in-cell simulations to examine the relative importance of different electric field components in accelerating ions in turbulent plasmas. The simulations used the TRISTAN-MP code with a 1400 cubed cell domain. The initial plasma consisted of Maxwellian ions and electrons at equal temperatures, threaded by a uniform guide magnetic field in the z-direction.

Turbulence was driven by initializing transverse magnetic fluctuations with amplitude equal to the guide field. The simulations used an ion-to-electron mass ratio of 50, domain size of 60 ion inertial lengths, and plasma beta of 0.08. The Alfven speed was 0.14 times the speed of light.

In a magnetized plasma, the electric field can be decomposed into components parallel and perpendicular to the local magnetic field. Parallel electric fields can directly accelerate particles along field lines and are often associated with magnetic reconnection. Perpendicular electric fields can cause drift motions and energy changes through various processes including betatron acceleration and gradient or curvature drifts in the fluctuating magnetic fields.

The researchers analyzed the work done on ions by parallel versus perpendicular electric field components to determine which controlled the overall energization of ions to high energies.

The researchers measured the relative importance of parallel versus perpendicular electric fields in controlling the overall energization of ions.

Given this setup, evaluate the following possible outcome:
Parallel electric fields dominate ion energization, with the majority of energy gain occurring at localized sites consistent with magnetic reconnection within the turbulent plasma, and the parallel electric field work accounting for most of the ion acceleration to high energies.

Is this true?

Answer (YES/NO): NO